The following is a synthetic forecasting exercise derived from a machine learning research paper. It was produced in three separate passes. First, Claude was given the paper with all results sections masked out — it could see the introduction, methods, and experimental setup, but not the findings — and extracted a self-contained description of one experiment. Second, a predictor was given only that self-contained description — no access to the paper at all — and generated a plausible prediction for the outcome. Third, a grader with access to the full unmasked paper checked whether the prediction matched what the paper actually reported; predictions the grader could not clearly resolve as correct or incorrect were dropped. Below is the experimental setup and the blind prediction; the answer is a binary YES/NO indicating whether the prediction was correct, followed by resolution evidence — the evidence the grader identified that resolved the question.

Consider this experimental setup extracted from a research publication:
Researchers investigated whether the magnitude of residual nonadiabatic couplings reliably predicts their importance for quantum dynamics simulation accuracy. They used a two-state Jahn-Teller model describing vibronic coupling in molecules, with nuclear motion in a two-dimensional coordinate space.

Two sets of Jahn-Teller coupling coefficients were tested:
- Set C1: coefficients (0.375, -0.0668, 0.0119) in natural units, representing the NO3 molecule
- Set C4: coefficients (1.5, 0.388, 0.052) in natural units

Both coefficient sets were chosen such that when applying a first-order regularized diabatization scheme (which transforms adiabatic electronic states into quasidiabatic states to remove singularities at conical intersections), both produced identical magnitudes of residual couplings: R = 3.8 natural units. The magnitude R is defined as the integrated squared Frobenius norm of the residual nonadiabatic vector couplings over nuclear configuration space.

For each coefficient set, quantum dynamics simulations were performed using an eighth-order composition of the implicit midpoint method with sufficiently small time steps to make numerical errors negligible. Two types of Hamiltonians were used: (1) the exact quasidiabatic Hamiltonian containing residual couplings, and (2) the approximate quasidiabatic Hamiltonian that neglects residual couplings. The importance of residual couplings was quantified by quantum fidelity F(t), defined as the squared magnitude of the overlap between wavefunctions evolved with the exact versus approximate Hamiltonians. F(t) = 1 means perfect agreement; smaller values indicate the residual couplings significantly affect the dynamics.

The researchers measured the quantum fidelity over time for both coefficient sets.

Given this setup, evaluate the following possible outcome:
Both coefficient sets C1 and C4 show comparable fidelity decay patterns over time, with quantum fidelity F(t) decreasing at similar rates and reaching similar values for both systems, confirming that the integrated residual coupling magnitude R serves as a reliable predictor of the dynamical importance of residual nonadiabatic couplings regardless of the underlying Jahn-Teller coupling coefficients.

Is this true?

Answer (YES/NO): NO